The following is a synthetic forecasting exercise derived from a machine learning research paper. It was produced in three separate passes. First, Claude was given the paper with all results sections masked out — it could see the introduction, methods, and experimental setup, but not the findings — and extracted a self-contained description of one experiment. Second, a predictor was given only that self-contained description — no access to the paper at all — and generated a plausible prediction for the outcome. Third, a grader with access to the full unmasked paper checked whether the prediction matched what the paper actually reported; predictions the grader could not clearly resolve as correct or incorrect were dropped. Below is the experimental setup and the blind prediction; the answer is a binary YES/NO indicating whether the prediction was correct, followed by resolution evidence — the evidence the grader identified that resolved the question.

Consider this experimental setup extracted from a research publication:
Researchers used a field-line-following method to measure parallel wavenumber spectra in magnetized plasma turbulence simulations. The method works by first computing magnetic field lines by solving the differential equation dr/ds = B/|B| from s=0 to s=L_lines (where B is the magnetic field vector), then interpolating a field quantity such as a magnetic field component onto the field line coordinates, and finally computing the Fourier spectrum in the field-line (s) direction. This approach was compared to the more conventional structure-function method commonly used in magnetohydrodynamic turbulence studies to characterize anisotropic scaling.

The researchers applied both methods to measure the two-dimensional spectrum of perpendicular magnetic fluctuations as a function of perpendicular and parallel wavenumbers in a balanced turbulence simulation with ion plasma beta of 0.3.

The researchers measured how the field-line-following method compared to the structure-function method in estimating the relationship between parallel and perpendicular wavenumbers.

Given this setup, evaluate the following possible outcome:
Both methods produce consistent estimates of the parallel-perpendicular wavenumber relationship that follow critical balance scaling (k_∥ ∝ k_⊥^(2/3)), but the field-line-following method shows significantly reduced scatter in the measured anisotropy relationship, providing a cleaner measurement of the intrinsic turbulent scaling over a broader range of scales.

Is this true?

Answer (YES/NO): NO